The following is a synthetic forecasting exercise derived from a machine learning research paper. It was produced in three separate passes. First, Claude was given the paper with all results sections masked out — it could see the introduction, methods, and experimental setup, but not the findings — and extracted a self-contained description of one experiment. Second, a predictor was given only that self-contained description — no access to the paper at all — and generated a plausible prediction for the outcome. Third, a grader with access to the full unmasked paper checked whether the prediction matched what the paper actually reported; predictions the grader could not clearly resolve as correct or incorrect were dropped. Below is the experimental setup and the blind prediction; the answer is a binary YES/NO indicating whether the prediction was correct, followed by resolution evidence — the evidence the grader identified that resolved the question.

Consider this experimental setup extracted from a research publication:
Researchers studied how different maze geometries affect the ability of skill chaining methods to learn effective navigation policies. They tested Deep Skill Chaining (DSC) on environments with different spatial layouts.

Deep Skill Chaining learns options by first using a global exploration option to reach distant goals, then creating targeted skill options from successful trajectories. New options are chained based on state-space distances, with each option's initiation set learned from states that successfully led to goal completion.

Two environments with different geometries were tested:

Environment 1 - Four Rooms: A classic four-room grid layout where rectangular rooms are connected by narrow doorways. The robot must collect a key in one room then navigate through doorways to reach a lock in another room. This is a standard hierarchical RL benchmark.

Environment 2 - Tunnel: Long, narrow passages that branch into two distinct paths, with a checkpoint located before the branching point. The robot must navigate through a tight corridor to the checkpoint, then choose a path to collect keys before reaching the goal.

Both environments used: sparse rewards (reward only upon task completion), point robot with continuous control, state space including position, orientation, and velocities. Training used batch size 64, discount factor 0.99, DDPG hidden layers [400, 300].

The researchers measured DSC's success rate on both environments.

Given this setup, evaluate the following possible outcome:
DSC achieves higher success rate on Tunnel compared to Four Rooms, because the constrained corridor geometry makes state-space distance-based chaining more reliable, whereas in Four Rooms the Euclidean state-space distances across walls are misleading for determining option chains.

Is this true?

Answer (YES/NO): NO